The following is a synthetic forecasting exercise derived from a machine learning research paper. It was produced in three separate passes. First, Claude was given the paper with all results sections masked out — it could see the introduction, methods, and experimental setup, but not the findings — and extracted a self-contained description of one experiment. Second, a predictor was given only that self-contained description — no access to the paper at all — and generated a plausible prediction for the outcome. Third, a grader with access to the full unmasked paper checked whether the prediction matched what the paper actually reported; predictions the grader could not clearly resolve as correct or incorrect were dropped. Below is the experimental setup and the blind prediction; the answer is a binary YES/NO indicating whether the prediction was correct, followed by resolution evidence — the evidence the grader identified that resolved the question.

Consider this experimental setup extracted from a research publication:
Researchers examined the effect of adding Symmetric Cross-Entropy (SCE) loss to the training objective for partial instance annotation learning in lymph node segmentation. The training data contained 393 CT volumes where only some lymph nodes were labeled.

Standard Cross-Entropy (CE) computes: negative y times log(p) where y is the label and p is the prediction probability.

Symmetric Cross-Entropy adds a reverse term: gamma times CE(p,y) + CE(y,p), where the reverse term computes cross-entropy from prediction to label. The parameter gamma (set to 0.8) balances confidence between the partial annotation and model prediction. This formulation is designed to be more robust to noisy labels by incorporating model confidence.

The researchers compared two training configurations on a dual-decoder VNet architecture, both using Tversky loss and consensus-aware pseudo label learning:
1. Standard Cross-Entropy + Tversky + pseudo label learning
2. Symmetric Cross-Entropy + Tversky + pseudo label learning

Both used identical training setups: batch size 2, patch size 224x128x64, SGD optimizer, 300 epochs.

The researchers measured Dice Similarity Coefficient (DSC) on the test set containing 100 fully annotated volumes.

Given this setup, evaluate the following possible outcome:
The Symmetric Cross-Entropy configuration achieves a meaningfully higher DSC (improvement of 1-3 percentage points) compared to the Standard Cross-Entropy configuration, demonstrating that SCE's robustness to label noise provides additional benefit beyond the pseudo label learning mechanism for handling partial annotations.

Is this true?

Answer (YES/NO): NO